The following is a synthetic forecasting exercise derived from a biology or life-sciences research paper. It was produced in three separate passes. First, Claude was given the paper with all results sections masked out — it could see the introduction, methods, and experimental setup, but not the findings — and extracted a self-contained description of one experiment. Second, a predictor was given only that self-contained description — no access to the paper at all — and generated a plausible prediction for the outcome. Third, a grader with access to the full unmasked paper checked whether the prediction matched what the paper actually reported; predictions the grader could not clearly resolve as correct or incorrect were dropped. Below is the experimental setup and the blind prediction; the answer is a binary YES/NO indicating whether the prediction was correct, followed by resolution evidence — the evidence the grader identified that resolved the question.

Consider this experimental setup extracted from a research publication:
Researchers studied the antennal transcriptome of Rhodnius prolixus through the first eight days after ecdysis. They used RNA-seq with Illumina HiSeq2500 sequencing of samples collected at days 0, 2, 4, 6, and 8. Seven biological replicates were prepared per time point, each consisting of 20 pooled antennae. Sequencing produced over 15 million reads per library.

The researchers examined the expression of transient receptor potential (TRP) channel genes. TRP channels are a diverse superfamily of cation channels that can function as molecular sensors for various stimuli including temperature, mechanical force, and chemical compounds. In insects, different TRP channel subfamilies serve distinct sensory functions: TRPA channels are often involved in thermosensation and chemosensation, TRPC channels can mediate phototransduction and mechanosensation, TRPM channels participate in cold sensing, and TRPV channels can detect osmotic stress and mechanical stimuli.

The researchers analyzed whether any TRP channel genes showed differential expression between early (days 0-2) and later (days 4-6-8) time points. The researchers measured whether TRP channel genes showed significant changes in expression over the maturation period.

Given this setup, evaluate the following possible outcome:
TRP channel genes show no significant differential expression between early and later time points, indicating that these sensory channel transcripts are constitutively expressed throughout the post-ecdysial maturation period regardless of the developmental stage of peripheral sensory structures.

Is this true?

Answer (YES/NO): NO